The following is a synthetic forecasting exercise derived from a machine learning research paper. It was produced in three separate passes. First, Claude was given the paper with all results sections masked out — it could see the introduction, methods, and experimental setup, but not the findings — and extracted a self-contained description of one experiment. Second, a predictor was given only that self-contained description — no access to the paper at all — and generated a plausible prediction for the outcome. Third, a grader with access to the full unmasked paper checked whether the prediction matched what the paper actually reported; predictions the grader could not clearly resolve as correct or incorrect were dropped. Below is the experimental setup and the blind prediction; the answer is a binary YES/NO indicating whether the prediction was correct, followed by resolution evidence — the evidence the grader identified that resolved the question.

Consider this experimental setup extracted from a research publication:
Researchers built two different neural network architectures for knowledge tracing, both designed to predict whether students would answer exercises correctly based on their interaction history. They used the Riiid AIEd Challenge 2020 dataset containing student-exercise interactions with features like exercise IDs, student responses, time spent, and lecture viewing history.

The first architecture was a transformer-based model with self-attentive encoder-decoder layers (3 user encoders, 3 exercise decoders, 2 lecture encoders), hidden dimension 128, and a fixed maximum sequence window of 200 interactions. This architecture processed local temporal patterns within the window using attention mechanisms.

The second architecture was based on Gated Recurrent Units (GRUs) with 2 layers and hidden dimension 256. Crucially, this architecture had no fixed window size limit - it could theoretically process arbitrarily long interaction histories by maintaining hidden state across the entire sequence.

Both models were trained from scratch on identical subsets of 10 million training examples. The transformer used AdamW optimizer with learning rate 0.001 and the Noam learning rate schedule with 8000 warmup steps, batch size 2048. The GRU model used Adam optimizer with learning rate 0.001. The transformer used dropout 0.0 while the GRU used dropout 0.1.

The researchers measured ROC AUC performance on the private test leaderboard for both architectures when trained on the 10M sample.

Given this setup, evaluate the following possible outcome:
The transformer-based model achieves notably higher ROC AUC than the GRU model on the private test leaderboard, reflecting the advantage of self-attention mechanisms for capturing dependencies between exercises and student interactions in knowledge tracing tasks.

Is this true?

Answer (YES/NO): NO